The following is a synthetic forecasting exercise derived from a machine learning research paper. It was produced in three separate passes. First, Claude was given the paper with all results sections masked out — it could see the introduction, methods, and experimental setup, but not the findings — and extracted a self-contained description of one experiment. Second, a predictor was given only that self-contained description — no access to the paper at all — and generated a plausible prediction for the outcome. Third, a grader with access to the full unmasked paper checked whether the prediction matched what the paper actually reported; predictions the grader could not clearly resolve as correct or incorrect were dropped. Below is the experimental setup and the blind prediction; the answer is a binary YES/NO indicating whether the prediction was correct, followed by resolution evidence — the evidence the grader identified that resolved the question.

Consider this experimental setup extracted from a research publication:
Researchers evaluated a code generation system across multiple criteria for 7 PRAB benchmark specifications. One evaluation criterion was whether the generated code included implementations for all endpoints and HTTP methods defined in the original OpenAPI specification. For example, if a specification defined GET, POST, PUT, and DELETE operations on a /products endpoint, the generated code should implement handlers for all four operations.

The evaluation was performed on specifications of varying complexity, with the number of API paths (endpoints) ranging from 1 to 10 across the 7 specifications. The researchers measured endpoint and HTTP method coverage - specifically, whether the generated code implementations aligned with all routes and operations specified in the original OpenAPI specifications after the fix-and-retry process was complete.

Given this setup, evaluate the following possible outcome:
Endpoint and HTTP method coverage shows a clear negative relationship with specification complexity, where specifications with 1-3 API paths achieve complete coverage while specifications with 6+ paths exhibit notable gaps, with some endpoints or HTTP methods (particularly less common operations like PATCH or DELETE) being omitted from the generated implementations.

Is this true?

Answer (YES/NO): NO